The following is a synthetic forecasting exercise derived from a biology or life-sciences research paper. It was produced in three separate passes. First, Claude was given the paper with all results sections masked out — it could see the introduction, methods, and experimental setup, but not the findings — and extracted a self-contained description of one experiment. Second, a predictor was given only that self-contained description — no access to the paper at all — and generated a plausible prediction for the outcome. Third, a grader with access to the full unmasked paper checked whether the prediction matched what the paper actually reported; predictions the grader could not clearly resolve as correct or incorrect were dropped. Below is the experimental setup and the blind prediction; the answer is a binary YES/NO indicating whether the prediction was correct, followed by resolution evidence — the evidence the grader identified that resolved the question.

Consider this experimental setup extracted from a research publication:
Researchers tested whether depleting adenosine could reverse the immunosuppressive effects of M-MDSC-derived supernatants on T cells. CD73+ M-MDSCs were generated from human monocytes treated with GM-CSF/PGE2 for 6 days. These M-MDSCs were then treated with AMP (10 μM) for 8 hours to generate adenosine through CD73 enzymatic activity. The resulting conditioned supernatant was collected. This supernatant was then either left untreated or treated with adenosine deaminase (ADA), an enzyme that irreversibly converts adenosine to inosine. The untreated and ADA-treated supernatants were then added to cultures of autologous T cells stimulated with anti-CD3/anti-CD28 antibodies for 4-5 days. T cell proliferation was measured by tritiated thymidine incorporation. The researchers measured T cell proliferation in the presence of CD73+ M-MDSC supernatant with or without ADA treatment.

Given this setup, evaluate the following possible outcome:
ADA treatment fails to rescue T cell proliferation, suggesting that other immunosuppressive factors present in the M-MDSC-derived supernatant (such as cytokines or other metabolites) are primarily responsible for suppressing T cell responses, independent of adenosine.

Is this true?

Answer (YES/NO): NO